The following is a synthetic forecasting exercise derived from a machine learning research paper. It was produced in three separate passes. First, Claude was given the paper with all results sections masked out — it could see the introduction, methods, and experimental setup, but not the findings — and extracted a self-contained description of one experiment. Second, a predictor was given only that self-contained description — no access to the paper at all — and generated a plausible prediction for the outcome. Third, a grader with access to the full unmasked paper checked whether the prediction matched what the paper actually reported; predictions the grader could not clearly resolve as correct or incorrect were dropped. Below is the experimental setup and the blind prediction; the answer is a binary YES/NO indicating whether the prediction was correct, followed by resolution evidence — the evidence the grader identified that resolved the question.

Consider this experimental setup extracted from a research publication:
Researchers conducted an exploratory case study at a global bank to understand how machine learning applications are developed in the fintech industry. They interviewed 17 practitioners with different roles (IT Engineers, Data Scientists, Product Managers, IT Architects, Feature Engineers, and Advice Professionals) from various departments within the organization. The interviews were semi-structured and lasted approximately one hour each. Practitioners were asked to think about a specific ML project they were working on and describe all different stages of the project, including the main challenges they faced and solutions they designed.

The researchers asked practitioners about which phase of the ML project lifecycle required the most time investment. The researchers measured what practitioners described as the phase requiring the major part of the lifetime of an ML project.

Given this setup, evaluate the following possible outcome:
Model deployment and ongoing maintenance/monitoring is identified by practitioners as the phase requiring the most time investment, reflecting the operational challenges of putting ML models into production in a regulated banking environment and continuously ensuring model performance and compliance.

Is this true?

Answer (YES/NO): NO